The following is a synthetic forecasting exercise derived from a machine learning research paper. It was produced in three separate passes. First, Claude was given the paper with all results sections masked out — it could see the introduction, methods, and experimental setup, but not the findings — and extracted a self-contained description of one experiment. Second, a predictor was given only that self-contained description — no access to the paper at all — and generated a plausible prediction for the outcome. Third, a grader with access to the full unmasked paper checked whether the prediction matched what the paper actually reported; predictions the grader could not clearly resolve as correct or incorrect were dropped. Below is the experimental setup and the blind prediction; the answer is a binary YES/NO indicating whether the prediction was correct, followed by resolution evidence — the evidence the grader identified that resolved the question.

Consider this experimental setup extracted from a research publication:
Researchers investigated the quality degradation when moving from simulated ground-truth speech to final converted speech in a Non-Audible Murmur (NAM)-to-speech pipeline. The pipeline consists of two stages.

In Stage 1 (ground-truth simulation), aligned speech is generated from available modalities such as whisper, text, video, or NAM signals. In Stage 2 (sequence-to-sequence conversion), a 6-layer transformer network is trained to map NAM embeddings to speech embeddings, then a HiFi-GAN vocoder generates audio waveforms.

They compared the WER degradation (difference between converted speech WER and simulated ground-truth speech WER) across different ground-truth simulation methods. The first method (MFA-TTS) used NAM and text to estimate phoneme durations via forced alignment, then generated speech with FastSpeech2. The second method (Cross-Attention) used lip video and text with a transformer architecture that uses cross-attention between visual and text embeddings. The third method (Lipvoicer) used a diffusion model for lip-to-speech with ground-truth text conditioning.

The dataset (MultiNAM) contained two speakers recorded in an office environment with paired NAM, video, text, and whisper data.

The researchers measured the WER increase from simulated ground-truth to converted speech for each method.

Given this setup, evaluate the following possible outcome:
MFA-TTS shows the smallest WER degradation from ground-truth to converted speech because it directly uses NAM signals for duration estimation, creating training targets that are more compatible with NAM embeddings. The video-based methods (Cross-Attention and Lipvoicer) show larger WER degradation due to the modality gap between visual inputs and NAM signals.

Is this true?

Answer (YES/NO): YES